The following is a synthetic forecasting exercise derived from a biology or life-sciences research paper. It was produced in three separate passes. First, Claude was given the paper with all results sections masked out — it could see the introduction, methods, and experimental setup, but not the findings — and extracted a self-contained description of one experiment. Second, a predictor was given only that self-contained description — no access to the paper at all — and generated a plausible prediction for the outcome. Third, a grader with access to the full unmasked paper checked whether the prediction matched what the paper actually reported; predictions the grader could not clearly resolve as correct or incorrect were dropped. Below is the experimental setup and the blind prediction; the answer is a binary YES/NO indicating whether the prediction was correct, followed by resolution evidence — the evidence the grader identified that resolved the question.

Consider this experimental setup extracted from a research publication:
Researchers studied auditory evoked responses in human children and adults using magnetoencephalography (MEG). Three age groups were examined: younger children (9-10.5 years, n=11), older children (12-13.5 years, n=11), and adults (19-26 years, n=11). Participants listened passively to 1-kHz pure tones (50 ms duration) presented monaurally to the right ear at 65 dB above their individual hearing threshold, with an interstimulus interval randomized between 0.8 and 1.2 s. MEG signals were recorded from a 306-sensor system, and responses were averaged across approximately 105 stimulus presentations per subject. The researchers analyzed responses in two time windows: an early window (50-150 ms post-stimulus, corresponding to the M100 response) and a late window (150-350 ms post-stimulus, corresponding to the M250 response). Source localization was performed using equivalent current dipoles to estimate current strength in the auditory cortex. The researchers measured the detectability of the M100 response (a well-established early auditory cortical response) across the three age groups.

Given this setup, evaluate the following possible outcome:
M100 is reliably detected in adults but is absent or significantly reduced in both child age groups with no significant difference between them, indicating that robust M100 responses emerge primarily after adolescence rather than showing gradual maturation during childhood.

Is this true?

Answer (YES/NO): YES